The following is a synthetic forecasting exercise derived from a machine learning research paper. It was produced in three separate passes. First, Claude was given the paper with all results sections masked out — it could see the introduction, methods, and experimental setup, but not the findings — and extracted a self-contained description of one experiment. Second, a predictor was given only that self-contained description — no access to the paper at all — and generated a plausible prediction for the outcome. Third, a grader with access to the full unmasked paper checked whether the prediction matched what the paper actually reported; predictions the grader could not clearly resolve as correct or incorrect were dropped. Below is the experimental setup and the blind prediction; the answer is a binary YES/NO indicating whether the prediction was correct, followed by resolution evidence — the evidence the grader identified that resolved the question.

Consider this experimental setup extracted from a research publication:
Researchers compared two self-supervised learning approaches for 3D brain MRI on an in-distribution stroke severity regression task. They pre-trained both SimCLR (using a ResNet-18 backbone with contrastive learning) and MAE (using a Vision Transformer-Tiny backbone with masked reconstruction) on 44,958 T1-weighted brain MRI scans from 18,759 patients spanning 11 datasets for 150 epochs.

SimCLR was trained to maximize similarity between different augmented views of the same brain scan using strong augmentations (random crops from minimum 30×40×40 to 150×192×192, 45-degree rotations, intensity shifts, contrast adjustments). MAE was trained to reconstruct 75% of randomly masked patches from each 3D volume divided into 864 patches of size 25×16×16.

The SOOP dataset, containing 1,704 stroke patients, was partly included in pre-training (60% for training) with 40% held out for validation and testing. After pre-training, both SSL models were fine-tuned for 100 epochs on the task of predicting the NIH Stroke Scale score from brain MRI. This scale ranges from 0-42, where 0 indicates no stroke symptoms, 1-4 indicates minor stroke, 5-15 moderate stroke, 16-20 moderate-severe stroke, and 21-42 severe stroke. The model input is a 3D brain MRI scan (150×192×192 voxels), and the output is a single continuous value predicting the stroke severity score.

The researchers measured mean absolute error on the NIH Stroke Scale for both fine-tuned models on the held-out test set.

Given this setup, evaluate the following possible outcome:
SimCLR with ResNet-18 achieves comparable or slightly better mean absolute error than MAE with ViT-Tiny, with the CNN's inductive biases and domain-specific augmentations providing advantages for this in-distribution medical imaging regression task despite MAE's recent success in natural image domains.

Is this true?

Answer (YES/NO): YES